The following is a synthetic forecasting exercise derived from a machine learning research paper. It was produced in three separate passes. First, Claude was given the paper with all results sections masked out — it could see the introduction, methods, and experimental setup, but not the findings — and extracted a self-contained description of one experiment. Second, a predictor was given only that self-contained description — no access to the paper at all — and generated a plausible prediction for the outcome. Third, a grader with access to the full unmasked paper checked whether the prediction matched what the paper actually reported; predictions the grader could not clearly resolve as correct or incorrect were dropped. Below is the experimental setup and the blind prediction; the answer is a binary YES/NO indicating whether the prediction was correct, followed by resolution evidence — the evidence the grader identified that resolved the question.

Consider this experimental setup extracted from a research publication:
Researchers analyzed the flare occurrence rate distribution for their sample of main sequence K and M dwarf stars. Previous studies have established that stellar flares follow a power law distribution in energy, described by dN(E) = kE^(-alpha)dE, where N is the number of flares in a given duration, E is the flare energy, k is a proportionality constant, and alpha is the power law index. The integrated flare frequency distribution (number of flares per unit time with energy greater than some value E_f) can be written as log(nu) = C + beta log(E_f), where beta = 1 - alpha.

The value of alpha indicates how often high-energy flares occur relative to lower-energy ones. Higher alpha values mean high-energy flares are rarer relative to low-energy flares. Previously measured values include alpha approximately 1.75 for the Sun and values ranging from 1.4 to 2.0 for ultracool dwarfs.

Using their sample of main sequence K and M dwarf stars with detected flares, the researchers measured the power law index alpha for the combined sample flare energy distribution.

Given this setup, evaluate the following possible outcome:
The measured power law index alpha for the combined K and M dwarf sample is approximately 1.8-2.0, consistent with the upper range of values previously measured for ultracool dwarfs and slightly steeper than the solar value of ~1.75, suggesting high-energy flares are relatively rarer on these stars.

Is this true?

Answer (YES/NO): NO